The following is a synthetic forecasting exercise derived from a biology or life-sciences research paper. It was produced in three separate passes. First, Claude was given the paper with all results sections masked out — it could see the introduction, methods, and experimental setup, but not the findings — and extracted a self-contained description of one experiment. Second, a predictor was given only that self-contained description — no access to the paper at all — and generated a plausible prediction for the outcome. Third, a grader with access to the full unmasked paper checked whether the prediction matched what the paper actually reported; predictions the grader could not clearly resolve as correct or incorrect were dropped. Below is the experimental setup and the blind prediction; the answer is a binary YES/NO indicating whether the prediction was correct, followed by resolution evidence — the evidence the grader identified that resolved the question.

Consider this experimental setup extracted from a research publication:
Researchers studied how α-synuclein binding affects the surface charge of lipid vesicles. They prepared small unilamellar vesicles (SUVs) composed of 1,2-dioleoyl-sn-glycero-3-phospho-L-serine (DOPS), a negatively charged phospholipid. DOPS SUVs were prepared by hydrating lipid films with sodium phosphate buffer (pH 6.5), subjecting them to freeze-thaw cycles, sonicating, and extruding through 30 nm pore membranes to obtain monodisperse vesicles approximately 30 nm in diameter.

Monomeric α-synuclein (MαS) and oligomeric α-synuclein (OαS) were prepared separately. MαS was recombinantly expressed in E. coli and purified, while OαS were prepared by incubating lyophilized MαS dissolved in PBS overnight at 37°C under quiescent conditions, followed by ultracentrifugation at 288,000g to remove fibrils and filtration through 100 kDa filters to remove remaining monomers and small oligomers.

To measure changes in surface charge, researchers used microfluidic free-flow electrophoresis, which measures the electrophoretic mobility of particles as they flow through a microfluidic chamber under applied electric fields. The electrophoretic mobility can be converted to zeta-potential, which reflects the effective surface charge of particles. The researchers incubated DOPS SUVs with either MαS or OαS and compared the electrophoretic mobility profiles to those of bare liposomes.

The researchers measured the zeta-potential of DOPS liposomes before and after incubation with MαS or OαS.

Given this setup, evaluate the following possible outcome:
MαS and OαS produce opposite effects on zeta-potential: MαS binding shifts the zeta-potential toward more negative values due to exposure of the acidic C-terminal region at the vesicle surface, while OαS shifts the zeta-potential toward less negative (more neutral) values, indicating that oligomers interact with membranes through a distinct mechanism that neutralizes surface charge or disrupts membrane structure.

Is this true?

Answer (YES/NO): NO